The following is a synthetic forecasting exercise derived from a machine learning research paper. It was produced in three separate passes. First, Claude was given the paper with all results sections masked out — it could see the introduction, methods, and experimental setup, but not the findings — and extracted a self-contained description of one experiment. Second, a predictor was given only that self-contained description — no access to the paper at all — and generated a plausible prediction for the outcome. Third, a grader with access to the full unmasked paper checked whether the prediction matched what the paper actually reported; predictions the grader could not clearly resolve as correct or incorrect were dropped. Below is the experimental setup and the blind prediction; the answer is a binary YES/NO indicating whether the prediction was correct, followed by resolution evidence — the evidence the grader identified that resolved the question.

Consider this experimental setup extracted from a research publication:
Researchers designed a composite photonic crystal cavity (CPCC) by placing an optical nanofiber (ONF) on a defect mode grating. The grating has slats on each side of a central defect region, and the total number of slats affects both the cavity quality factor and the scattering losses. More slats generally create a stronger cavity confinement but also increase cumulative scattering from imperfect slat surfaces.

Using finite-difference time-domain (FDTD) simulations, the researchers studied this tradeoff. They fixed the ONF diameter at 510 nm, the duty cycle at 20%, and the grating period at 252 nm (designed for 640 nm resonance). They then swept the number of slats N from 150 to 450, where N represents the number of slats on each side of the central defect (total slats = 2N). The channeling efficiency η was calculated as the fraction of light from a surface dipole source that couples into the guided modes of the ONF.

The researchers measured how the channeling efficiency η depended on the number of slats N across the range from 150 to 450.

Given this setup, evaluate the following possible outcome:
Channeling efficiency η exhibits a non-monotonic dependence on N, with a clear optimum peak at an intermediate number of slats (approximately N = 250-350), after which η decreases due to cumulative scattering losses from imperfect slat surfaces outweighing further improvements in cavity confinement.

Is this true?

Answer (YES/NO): YES